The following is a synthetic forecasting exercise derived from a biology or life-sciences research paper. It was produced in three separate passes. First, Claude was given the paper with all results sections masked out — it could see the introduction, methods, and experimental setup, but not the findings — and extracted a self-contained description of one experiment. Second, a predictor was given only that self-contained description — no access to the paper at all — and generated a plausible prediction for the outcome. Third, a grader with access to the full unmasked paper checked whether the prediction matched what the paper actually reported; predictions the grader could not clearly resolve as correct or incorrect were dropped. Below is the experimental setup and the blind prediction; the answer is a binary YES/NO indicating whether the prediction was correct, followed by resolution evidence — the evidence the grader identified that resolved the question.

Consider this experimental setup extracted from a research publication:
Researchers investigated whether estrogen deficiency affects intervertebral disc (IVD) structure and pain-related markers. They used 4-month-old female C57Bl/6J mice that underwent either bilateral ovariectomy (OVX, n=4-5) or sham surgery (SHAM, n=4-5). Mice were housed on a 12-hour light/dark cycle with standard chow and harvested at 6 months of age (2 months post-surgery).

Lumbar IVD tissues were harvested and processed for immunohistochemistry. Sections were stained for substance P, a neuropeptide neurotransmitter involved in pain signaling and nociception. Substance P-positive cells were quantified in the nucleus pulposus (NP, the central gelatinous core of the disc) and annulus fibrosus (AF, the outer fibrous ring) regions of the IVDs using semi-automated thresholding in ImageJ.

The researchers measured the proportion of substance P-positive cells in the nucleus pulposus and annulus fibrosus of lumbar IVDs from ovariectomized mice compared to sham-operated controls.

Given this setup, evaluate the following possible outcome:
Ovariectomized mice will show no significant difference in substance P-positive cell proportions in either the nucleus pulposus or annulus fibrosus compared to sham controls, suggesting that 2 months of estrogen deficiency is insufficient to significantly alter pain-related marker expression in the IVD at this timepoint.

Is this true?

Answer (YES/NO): NO